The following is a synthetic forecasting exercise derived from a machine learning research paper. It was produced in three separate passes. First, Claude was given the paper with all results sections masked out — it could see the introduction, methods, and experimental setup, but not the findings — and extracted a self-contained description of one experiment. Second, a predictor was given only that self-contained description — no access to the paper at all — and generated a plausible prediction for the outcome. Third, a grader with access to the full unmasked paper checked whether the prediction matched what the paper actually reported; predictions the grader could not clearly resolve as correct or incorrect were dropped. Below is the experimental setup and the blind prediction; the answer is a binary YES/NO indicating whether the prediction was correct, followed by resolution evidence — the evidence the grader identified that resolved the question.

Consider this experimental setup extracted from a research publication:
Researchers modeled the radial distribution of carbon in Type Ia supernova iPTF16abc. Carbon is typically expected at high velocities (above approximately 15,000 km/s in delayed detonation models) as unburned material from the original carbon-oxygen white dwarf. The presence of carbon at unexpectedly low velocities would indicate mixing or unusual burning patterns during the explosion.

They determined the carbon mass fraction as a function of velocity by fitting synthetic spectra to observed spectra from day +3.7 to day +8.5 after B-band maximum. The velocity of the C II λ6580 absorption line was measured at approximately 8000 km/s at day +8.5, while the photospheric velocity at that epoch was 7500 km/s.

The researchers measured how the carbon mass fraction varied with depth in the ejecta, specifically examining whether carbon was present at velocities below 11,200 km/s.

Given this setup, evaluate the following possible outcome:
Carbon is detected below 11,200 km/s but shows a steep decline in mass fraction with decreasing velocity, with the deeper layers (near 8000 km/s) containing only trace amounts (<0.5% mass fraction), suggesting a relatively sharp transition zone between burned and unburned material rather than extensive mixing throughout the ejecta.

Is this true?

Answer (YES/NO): NO